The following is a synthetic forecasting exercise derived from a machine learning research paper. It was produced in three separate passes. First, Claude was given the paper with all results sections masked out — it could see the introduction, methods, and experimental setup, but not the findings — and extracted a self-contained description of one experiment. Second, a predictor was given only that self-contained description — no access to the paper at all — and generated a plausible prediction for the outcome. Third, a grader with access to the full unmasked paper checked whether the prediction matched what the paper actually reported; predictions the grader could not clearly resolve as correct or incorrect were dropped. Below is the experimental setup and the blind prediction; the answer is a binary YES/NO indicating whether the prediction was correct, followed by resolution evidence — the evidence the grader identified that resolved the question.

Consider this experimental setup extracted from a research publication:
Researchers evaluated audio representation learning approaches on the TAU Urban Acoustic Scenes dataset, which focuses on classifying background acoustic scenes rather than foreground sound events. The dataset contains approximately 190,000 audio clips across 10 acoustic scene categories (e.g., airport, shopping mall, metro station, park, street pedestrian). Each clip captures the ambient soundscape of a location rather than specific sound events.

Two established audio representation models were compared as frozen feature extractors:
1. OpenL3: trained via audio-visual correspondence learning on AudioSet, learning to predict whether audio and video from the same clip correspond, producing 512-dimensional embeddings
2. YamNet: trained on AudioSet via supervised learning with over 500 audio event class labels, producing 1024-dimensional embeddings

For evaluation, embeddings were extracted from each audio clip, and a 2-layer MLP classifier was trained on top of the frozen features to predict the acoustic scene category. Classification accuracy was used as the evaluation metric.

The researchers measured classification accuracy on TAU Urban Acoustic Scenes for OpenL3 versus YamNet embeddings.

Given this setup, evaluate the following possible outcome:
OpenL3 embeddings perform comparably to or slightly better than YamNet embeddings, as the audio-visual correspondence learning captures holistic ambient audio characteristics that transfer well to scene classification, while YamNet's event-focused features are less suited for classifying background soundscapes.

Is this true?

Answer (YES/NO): NO